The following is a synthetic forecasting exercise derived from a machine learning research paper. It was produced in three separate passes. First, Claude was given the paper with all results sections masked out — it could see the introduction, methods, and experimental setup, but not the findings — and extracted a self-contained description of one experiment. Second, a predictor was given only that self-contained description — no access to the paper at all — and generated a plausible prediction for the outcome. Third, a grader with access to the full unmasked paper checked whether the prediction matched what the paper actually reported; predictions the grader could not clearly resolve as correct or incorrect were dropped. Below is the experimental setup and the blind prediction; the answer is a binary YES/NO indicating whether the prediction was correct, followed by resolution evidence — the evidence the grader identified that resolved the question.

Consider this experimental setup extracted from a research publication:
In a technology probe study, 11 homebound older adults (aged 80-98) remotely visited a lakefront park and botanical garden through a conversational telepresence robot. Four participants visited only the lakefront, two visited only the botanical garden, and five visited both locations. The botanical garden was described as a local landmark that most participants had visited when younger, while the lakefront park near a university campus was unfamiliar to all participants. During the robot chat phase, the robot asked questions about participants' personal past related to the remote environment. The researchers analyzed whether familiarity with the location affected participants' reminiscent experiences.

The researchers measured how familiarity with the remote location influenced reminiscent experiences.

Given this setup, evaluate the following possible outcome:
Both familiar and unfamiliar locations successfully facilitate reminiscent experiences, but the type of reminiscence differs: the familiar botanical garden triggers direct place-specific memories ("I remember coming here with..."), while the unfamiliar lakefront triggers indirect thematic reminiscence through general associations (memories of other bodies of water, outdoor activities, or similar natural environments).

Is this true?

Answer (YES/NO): NO